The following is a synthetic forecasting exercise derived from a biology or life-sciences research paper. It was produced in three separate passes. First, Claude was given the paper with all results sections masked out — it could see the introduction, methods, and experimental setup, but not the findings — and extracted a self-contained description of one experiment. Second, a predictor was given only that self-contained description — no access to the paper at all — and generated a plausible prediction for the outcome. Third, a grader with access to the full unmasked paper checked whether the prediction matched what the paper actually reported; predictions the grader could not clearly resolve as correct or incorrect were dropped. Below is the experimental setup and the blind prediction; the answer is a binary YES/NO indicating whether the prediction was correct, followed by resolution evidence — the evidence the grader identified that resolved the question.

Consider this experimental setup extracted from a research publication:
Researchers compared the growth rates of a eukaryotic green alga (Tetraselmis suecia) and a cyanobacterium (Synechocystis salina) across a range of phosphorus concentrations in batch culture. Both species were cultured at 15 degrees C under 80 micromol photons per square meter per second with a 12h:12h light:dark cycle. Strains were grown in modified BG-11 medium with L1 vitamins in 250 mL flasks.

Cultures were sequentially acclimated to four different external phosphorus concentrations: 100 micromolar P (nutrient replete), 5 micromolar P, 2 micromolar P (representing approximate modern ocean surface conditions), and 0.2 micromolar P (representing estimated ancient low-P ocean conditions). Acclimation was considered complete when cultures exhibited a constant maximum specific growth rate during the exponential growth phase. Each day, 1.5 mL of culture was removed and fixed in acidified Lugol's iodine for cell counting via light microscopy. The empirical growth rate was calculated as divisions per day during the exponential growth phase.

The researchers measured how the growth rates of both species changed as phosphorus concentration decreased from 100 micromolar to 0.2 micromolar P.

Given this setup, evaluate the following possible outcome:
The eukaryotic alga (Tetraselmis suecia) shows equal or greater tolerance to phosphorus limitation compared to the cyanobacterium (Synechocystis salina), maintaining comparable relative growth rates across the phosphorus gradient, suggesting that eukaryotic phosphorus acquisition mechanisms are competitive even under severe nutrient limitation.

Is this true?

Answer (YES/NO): YES